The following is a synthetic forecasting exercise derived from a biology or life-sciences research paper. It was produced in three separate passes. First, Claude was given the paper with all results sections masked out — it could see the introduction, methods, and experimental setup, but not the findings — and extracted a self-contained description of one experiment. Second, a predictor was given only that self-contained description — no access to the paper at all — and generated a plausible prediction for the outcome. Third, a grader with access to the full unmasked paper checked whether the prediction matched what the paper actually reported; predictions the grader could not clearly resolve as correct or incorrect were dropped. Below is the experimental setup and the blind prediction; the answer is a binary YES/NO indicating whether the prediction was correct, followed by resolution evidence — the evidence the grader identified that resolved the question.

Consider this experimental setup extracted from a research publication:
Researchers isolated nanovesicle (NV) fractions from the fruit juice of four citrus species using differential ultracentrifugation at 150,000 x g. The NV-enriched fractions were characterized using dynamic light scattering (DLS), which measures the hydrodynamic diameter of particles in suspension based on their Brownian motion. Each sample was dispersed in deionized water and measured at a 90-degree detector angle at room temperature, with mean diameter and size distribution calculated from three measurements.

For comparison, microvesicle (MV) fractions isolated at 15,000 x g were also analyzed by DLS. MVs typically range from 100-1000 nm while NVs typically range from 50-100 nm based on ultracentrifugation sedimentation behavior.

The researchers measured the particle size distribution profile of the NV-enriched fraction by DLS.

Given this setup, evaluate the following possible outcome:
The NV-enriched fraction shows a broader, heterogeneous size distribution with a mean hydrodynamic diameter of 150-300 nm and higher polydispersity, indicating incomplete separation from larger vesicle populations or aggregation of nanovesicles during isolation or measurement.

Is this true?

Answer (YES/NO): NO